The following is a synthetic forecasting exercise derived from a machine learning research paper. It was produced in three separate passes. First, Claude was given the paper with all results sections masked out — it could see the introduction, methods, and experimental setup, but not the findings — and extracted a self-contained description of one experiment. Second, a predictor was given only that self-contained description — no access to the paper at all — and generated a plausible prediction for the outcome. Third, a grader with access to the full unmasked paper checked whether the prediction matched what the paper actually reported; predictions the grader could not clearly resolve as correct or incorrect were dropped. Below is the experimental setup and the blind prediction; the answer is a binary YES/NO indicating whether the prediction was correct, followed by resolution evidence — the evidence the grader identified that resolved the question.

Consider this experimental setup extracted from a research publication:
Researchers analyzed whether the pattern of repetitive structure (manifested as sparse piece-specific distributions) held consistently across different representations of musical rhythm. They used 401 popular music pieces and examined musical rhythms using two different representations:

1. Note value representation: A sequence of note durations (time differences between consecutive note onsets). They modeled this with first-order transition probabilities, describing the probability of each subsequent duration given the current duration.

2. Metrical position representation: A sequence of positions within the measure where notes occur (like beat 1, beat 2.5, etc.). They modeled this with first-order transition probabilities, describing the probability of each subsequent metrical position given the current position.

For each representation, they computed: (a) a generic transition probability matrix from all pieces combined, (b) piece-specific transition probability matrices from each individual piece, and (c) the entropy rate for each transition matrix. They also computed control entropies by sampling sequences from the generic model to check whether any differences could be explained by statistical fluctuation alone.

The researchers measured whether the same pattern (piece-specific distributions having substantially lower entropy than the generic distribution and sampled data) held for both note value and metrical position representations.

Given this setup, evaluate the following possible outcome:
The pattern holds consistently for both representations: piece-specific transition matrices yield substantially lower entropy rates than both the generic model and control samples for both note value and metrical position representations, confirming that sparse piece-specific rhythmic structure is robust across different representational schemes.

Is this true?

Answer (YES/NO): YES